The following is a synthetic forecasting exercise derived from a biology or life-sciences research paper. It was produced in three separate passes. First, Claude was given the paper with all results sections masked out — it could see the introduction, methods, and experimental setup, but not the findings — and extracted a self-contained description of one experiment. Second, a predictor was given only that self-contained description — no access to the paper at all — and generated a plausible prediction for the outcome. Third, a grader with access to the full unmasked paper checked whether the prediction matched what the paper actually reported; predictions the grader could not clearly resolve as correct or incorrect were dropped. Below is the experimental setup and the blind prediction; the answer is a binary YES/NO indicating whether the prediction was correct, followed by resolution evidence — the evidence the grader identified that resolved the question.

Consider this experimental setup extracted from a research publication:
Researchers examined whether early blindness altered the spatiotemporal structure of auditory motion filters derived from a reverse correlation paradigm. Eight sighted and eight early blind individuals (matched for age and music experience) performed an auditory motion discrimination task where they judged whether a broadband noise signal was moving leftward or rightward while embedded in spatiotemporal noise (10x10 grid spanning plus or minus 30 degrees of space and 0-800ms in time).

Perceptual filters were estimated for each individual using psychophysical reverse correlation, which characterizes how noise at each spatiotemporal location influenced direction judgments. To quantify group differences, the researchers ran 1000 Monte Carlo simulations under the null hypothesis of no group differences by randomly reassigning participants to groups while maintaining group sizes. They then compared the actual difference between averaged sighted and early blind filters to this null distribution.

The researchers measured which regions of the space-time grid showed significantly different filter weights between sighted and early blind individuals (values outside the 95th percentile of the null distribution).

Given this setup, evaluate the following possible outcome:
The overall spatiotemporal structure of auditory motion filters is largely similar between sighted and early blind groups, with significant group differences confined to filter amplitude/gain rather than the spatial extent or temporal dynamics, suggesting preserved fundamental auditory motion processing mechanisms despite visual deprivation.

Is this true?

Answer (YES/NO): NO